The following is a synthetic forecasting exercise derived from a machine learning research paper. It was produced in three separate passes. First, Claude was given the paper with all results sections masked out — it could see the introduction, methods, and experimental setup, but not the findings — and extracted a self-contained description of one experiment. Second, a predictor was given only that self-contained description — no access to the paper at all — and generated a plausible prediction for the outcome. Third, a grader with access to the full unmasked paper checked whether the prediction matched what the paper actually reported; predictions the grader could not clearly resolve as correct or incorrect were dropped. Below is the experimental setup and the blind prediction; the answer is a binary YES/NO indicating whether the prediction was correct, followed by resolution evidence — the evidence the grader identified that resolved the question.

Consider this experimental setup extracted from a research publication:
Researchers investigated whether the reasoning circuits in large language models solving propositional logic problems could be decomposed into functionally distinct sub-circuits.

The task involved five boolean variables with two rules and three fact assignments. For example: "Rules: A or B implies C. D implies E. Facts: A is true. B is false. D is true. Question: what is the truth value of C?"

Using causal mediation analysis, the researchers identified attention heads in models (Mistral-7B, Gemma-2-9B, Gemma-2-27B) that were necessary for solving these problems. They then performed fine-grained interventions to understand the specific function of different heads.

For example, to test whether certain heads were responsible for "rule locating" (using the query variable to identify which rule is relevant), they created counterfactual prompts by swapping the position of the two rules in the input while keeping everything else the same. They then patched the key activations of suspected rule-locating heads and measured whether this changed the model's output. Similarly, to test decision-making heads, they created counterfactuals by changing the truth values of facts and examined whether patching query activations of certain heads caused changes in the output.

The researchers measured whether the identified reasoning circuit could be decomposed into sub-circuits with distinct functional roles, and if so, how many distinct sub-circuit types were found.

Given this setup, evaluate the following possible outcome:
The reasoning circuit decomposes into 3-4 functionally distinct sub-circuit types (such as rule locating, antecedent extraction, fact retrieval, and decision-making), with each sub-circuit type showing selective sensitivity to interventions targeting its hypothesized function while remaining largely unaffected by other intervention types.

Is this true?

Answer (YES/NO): YES